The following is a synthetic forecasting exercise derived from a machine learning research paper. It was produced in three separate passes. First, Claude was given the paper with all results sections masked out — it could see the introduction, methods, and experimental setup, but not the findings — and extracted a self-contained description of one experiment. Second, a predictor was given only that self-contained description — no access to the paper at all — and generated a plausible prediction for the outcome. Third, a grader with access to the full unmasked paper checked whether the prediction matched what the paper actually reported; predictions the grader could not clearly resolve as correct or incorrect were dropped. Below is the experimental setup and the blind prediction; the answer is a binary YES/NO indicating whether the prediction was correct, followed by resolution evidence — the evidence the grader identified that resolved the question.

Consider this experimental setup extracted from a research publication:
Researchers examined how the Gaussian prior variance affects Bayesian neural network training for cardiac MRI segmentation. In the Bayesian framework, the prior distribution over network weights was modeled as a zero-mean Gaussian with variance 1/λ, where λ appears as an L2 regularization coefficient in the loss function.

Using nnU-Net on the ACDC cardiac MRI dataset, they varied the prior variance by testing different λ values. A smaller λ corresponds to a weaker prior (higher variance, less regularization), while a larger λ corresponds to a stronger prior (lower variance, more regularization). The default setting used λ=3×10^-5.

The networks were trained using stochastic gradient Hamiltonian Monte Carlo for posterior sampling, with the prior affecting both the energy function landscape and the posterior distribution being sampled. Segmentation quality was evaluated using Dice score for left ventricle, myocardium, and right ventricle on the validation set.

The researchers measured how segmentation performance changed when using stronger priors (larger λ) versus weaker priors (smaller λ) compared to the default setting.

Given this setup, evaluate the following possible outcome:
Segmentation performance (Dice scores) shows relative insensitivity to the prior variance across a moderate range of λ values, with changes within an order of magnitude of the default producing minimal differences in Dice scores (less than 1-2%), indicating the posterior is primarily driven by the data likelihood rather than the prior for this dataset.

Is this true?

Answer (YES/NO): NO